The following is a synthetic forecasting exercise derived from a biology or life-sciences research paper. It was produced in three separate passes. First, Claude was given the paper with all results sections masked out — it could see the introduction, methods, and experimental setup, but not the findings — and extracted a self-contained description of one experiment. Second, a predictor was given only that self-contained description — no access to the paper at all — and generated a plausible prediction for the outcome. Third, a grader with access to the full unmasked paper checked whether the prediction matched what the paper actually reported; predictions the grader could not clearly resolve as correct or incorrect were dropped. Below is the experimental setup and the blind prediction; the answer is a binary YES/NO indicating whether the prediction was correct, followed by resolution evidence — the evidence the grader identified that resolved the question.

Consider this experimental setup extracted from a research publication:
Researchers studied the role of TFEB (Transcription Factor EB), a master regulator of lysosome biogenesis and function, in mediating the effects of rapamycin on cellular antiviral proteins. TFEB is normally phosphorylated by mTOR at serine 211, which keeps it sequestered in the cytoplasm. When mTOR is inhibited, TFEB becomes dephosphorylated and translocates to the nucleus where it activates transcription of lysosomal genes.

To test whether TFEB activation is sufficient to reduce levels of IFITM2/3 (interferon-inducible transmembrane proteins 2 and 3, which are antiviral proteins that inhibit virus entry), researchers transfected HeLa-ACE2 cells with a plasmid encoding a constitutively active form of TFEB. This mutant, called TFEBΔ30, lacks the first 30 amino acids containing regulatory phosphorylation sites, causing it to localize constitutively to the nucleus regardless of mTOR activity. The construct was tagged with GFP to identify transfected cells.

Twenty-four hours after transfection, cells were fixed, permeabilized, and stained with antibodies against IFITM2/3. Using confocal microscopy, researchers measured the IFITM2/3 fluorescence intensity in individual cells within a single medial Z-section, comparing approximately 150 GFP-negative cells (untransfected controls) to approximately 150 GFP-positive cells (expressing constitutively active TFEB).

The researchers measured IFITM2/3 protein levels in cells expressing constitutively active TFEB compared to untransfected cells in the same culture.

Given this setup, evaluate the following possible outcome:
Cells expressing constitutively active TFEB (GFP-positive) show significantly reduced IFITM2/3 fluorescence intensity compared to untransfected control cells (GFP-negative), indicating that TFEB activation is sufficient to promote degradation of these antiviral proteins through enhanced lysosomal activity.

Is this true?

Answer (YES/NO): YES